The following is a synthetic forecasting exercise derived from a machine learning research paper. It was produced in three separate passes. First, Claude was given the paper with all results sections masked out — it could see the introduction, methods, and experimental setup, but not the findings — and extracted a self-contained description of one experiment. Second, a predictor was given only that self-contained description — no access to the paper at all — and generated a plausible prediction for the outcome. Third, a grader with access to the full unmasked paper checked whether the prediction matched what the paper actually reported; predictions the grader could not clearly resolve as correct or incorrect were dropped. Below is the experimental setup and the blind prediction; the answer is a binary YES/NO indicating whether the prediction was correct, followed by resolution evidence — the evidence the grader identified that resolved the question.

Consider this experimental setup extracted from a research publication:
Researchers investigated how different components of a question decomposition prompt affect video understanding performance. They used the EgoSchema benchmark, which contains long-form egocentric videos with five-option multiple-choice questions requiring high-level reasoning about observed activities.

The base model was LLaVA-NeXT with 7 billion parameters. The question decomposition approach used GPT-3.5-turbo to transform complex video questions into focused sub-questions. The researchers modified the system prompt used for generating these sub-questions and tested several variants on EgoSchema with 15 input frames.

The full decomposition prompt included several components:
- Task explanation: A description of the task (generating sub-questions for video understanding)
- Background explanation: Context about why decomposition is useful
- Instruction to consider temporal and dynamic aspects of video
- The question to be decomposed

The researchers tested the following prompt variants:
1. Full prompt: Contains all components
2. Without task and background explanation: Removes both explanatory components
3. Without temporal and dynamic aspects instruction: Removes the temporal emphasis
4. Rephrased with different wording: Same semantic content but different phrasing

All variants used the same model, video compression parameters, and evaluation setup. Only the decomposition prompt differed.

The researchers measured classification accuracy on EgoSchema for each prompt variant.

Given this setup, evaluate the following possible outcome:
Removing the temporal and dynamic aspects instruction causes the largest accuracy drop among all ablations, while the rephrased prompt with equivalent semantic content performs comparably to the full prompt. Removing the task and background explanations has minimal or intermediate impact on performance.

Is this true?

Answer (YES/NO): NO